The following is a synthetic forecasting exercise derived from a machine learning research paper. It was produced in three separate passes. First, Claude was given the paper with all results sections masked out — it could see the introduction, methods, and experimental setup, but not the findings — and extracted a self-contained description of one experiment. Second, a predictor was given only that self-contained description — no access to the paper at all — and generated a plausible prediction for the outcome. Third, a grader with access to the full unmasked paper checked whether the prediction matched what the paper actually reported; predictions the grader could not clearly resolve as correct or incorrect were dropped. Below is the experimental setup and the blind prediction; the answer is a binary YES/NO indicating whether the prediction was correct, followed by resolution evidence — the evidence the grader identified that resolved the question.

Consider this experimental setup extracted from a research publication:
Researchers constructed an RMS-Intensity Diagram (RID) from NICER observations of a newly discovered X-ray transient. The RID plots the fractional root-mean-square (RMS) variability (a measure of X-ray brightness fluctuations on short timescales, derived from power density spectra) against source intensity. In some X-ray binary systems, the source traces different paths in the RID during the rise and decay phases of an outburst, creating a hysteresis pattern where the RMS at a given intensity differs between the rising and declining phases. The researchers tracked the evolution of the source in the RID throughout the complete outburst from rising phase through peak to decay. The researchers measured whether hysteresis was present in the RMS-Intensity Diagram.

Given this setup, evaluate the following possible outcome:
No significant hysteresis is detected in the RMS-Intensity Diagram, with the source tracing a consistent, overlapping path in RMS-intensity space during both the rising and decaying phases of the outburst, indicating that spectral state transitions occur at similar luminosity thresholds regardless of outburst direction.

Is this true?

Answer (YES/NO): NO